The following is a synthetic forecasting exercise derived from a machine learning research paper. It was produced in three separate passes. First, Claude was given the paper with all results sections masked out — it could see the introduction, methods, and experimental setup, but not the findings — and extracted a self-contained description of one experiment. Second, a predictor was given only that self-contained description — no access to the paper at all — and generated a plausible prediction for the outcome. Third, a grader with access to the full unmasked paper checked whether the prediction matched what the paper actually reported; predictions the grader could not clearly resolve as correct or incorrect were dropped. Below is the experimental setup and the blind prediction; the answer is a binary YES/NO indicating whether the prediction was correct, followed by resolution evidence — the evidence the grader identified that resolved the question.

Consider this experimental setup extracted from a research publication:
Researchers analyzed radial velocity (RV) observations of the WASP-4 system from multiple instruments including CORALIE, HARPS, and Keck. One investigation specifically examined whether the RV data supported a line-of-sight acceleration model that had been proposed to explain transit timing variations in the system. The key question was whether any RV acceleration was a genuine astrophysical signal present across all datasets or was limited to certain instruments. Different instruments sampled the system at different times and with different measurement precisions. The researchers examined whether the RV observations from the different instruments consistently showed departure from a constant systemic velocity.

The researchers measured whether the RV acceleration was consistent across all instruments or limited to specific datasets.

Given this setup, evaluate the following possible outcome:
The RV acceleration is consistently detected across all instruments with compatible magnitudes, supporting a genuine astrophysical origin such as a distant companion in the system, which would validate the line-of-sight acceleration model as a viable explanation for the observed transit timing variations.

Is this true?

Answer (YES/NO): NO